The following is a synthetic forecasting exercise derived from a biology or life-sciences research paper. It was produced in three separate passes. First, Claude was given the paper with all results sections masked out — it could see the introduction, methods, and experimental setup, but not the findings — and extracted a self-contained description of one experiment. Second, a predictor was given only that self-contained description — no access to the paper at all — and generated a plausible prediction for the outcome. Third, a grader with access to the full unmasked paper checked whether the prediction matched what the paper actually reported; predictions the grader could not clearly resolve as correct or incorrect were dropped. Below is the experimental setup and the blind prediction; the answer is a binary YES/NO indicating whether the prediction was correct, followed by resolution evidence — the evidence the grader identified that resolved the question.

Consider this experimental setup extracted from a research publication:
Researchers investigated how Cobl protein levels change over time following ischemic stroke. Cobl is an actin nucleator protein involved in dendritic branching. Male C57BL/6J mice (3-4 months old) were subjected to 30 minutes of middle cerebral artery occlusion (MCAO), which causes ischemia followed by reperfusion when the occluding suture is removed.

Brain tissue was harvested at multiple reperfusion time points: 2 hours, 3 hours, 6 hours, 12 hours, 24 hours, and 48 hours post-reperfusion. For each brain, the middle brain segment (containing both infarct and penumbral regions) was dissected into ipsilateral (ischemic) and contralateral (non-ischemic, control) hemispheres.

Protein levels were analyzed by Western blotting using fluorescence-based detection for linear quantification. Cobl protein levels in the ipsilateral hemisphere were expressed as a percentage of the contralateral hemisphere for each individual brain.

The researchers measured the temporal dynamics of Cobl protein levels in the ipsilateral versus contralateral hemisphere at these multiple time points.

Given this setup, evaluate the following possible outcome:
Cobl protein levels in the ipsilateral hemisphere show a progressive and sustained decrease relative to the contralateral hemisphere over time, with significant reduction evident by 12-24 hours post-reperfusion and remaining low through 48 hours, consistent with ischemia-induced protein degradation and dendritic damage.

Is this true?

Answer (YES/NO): NO